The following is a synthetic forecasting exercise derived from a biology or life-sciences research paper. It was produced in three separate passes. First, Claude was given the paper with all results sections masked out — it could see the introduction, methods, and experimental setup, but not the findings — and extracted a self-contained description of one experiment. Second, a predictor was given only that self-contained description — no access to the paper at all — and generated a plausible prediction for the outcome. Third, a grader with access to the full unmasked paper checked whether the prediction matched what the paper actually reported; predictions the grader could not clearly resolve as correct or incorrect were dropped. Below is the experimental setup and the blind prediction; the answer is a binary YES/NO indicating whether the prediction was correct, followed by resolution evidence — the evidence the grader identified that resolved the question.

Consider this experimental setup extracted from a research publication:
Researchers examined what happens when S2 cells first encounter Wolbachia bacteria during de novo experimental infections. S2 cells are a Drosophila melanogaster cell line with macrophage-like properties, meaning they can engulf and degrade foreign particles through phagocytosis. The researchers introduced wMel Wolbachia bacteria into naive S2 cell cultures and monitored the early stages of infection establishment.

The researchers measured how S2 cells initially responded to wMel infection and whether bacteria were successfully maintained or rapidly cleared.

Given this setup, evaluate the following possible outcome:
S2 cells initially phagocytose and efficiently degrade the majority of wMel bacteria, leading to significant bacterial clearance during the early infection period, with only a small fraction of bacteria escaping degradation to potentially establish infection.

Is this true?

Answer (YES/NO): YES